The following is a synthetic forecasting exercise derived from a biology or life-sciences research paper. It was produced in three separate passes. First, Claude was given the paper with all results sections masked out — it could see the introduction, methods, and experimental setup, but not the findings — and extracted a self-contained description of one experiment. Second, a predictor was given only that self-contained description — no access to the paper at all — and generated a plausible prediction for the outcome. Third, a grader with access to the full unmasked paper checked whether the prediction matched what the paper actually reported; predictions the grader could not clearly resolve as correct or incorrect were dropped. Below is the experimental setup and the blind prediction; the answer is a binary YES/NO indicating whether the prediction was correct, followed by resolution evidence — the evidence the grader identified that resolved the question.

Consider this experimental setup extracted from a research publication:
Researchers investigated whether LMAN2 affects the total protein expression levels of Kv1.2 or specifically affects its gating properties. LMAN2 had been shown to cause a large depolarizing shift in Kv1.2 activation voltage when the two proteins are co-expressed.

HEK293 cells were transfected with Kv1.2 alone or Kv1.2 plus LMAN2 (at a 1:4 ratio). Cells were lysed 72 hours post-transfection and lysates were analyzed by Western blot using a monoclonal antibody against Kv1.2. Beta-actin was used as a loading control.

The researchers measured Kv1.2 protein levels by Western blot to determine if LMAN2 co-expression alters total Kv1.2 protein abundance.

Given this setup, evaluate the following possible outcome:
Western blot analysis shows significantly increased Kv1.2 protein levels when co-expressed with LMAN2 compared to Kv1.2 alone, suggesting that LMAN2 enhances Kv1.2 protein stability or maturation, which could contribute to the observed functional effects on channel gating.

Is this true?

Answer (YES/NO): NO